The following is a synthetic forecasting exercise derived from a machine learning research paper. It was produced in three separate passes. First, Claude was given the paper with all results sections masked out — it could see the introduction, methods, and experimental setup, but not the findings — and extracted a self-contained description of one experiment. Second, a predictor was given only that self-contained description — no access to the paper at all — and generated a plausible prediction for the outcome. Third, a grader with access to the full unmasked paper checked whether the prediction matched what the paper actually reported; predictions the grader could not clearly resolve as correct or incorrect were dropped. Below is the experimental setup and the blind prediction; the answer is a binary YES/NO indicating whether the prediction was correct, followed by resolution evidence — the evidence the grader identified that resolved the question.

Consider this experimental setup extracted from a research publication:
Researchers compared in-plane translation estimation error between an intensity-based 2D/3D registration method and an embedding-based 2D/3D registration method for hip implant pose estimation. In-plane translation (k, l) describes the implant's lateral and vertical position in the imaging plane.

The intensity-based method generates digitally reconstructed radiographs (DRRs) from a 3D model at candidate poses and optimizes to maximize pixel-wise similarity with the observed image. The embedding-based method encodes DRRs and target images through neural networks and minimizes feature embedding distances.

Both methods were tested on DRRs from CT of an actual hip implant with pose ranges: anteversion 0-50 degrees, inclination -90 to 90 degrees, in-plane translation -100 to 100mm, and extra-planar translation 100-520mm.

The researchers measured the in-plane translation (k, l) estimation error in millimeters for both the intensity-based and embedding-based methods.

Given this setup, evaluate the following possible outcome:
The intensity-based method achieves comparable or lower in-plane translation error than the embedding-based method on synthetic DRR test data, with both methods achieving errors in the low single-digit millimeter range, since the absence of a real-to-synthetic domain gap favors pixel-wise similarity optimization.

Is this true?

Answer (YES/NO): NO